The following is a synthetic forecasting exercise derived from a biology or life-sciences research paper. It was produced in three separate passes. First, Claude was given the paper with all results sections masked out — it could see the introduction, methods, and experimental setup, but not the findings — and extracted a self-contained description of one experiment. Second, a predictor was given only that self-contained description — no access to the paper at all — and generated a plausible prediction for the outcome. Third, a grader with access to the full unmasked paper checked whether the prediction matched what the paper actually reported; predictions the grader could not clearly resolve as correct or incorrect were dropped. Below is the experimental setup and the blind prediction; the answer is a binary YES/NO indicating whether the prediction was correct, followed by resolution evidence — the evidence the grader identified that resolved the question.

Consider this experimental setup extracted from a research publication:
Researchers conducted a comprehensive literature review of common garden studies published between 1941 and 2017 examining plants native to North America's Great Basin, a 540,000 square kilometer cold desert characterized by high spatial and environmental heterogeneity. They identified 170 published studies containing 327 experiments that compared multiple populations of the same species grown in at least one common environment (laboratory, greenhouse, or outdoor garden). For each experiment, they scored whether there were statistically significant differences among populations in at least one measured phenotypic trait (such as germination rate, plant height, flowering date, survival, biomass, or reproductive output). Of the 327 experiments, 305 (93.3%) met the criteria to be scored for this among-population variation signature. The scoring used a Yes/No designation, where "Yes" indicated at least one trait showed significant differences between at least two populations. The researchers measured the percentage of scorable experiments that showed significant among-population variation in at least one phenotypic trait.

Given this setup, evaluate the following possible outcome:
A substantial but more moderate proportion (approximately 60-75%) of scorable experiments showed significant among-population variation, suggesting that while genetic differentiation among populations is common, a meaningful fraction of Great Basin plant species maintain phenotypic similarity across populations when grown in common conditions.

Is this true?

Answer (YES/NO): NO